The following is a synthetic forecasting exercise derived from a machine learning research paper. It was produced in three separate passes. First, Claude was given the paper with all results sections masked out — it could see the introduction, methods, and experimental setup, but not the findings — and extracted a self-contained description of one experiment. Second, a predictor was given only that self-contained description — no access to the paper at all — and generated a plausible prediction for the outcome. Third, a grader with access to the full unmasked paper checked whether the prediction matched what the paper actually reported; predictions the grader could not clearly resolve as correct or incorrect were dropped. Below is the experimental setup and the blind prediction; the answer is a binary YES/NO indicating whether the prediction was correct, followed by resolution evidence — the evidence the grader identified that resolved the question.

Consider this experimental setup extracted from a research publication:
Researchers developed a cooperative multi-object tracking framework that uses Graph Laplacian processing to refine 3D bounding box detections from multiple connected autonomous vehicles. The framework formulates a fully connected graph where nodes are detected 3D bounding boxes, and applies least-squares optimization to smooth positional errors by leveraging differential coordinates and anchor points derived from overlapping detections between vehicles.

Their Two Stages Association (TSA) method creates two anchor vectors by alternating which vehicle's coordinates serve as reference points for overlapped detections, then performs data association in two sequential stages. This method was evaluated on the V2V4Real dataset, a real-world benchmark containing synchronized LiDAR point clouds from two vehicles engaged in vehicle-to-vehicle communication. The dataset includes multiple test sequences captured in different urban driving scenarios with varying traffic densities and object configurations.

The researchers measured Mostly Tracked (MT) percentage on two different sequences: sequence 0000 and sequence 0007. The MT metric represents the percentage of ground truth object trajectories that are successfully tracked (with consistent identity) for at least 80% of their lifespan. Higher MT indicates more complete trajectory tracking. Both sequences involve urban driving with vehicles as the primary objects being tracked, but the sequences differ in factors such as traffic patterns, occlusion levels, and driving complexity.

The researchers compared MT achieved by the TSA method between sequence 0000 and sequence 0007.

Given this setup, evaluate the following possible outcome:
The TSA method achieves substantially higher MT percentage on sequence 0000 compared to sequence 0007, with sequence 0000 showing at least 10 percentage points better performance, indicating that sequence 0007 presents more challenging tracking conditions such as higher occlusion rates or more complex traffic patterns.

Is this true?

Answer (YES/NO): NO